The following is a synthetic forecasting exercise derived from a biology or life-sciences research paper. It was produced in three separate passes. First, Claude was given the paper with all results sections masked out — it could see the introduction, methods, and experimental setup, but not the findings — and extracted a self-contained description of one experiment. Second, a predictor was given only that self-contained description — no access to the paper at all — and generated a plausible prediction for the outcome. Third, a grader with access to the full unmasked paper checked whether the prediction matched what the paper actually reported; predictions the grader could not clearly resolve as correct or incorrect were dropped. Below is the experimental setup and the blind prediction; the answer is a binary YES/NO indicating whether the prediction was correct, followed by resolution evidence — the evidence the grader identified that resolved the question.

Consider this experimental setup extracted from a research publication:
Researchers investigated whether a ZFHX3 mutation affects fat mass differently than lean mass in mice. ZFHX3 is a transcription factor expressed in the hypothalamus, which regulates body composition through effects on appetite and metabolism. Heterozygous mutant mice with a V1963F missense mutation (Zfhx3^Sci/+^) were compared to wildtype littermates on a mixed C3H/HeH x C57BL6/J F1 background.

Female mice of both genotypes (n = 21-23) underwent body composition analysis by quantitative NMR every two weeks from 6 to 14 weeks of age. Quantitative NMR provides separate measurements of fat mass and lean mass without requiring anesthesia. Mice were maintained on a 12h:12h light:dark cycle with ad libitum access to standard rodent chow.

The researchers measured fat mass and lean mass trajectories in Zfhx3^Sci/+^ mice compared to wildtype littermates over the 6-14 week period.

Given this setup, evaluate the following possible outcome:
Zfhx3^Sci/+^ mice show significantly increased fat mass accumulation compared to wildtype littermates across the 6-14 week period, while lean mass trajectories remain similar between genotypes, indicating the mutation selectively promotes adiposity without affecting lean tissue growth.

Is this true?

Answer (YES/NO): NO